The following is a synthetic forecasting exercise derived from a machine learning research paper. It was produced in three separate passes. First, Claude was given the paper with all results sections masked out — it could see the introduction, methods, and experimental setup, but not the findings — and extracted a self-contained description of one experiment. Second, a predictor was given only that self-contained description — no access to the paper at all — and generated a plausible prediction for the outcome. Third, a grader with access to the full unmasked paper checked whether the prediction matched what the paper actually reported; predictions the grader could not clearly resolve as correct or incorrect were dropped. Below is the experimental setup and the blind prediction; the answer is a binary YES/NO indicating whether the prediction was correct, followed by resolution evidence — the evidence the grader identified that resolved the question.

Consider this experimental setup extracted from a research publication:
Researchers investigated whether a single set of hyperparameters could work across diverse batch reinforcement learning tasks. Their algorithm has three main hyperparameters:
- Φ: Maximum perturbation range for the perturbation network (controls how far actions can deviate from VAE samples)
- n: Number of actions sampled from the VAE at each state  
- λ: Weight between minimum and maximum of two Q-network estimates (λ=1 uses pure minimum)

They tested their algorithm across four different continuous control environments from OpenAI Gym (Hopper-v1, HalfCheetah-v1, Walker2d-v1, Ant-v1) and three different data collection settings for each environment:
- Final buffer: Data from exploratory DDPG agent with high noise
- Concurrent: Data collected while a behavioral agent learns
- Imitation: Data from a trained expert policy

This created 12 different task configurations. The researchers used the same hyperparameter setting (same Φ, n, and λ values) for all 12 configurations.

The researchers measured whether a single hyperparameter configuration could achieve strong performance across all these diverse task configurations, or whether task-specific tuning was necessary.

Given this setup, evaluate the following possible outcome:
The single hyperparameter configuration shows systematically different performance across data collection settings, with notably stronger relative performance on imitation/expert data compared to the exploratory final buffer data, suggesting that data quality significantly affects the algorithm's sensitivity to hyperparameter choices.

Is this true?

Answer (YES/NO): NO